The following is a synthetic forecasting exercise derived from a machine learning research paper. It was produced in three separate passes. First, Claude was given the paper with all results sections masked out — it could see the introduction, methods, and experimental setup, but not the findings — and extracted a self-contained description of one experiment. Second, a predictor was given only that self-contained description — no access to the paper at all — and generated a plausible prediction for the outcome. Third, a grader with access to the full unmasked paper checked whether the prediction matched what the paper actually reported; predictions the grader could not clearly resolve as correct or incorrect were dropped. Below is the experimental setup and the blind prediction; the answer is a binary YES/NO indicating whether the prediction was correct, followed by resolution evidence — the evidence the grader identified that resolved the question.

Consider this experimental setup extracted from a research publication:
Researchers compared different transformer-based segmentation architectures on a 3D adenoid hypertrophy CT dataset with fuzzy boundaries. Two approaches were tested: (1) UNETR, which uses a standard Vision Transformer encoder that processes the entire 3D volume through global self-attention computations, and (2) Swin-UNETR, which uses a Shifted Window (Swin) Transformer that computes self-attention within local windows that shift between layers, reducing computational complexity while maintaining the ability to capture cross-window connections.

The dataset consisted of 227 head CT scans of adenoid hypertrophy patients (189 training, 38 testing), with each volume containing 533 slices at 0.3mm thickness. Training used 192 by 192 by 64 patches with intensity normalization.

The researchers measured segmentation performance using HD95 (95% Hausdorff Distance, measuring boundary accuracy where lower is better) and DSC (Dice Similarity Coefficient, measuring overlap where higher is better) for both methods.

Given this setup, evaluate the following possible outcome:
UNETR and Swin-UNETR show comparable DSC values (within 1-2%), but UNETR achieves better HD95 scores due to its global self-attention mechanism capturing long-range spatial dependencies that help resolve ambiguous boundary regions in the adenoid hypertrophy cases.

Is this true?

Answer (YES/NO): NO